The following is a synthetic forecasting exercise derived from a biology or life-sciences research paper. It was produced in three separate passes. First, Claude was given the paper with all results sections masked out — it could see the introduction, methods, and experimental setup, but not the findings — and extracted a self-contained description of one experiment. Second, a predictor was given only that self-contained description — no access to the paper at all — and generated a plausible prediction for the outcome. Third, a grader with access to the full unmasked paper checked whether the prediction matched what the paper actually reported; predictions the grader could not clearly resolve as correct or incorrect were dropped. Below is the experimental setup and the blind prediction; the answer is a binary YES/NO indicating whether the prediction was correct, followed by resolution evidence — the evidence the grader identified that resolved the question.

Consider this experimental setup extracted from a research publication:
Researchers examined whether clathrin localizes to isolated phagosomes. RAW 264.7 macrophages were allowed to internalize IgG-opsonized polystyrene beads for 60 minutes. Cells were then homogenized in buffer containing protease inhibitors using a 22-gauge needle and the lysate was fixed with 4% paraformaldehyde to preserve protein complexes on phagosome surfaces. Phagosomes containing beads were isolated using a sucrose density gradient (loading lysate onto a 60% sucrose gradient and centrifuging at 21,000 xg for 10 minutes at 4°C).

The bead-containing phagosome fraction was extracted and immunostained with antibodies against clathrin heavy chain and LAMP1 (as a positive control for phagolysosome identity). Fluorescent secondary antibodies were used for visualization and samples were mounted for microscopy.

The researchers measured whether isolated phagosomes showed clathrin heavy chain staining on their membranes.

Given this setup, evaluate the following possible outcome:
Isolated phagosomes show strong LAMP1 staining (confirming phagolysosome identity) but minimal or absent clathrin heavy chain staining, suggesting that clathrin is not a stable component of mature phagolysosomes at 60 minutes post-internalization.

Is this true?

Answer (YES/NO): NO